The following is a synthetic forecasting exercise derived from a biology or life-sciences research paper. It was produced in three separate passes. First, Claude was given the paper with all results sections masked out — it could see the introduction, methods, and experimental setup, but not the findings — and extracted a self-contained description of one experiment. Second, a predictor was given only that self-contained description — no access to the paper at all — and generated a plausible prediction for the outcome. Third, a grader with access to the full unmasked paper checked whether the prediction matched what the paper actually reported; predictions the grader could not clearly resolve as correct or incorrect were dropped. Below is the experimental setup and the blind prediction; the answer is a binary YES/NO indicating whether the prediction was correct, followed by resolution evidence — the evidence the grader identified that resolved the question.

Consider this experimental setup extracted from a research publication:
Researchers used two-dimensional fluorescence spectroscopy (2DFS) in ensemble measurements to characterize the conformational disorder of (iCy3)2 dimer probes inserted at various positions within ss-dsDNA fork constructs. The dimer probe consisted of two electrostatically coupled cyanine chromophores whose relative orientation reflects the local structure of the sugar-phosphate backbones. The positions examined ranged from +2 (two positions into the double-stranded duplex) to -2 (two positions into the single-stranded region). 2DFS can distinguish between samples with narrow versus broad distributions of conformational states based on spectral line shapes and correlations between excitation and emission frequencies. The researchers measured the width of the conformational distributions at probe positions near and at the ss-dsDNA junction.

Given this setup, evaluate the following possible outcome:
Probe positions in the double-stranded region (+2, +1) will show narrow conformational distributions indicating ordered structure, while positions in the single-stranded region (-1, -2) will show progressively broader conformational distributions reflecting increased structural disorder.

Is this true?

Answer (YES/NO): NO